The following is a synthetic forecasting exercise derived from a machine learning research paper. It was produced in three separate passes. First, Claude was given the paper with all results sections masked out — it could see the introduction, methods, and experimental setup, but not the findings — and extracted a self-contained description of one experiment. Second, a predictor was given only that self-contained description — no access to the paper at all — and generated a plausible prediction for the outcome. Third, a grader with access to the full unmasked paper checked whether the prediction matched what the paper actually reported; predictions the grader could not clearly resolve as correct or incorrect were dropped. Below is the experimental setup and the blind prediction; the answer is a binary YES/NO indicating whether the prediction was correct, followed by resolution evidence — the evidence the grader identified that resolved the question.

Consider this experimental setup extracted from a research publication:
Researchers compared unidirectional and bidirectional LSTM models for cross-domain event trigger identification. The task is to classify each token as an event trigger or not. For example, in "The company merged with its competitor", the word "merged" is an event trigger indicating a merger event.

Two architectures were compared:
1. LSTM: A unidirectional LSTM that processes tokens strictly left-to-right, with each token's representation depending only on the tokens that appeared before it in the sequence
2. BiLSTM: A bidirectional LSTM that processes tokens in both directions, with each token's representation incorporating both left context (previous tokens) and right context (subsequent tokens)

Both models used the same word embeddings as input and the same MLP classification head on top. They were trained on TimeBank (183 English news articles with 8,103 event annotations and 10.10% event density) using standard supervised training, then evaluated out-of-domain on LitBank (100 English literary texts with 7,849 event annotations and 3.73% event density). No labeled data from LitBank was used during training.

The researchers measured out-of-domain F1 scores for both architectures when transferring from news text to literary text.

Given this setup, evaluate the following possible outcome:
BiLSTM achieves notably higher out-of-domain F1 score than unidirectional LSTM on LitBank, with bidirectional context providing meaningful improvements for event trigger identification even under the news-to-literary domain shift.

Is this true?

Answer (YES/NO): YES